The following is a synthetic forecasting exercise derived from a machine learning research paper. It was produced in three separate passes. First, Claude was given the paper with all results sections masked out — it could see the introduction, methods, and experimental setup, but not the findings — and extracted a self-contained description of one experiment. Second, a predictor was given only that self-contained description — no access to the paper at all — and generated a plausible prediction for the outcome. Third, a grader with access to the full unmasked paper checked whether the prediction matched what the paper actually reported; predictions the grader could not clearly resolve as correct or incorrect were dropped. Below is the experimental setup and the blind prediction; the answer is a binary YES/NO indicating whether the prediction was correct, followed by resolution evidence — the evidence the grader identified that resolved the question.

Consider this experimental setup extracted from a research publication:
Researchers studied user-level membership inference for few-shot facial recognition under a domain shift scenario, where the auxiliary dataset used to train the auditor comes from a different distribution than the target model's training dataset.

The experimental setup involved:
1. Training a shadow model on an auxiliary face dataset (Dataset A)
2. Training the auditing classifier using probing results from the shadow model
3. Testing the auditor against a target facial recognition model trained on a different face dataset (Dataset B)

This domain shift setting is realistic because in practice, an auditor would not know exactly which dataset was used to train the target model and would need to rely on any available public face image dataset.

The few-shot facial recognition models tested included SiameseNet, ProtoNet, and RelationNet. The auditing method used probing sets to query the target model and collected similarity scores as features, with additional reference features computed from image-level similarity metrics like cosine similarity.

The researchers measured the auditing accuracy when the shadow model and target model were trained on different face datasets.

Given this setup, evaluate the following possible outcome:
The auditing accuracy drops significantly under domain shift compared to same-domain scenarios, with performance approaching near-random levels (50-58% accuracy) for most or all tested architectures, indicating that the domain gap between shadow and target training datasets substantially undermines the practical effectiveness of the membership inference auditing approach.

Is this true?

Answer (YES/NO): NO